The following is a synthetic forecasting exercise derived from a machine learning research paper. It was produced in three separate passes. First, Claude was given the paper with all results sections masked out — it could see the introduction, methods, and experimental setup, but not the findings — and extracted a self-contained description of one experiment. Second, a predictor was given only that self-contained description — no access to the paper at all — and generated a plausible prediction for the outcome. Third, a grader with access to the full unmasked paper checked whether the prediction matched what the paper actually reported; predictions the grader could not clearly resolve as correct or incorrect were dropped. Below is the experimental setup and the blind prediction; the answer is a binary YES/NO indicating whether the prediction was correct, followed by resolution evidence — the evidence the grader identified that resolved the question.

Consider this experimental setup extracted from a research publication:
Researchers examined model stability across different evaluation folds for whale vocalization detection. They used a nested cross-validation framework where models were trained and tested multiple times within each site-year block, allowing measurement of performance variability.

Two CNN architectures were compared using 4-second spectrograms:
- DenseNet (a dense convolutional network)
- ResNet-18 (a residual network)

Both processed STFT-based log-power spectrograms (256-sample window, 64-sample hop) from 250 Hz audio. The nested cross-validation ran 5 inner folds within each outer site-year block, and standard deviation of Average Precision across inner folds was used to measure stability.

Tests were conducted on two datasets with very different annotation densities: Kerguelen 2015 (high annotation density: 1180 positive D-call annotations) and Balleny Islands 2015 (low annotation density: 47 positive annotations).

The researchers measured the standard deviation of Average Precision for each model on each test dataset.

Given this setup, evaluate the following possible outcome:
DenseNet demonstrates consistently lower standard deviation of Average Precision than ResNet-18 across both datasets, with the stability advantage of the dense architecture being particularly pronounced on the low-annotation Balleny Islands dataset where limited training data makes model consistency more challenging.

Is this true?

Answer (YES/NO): NO